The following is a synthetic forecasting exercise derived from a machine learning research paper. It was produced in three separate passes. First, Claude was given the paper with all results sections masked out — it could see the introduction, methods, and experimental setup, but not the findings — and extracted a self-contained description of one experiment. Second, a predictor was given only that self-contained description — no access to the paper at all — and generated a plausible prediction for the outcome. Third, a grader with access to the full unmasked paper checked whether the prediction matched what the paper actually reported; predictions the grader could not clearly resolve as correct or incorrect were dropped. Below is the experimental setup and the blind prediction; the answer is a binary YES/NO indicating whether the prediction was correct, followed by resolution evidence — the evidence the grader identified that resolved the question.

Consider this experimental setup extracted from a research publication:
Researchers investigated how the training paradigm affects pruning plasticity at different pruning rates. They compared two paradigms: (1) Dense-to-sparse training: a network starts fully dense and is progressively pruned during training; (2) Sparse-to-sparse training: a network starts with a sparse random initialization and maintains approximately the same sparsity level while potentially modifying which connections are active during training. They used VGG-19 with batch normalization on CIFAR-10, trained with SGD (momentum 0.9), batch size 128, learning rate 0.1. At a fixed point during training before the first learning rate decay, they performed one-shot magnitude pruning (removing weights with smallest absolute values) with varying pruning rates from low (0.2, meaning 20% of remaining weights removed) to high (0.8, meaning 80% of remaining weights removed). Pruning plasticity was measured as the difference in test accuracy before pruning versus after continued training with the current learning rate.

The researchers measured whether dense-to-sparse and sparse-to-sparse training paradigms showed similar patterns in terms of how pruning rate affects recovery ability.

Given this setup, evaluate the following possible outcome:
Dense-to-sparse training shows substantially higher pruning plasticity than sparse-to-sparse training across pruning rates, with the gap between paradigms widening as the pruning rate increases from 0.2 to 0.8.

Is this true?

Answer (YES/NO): NO